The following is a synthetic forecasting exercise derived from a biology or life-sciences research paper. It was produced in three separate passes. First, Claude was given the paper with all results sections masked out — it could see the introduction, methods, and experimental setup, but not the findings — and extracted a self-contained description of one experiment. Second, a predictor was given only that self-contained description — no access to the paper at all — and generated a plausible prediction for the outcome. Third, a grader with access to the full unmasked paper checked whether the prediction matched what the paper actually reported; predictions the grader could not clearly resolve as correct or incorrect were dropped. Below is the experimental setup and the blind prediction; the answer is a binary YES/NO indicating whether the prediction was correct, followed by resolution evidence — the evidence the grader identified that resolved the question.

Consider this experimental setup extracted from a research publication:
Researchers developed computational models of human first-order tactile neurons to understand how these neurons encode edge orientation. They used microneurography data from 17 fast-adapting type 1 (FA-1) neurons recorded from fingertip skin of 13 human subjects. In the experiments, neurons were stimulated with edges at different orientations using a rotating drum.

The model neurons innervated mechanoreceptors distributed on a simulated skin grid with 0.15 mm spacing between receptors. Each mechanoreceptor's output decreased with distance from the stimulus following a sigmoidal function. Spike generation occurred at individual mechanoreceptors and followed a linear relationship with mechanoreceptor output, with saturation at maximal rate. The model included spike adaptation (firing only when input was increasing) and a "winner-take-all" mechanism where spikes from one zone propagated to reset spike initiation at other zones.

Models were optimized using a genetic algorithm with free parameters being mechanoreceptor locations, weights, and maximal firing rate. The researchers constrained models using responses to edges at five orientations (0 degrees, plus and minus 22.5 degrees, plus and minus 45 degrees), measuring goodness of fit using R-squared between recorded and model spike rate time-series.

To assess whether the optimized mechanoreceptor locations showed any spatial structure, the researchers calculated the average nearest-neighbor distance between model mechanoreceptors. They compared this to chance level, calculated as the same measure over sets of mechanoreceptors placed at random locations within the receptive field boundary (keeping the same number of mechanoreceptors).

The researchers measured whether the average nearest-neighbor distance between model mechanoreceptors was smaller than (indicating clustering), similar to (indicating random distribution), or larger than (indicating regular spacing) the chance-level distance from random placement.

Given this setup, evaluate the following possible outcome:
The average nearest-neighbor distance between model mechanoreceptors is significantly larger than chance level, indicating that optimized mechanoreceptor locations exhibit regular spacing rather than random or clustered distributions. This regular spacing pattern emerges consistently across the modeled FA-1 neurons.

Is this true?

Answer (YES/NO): NO